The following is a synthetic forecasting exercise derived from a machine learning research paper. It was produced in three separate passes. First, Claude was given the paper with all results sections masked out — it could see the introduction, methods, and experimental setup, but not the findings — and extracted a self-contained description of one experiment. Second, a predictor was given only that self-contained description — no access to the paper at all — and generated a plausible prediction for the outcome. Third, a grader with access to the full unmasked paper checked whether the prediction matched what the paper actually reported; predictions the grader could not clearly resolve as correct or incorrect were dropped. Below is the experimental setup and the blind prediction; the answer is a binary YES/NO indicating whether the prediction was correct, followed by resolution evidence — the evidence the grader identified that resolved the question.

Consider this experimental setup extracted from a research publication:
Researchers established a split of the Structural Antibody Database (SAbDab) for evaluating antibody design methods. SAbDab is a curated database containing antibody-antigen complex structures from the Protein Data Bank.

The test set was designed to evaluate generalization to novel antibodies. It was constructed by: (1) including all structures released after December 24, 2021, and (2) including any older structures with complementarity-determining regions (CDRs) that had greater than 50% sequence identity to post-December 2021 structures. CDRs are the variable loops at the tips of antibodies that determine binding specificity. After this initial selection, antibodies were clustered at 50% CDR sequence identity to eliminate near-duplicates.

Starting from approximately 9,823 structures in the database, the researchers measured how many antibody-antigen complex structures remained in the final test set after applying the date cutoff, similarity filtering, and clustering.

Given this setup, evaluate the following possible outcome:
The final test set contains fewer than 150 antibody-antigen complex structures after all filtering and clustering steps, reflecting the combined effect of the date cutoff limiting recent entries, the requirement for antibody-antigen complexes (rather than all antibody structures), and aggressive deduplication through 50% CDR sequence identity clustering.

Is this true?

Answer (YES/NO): YES